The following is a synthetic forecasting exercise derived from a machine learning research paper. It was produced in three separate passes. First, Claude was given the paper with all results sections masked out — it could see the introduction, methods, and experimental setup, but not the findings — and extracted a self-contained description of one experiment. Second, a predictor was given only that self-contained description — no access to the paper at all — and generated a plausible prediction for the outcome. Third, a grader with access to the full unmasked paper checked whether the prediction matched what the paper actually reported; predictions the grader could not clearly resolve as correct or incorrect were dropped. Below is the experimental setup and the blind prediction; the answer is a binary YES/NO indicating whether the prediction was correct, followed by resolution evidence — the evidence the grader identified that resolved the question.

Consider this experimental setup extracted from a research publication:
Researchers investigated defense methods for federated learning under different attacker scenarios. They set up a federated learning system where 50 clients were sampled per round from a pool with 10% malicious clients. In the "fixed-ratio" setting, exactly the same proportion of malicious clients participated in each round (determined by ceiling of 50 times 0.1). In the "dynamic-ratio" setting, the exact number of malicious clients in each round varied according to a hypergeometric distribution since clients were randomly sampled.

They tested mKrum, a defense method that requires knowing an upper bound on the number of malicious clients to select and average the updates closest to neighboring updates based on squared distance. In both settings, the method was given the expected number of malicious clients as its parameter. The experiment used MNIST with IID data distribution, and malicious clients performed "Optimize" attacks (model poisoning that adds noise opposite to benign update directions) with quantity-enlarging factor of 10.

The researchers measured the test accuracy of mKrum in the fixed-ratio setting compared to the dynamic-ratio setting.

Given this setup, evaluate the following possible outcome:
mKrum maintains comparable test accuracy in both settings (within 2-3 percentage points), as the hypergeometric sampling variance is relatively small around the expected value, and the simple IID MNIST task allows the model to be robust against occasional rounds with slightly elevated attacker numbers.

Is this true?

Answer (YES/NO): NO